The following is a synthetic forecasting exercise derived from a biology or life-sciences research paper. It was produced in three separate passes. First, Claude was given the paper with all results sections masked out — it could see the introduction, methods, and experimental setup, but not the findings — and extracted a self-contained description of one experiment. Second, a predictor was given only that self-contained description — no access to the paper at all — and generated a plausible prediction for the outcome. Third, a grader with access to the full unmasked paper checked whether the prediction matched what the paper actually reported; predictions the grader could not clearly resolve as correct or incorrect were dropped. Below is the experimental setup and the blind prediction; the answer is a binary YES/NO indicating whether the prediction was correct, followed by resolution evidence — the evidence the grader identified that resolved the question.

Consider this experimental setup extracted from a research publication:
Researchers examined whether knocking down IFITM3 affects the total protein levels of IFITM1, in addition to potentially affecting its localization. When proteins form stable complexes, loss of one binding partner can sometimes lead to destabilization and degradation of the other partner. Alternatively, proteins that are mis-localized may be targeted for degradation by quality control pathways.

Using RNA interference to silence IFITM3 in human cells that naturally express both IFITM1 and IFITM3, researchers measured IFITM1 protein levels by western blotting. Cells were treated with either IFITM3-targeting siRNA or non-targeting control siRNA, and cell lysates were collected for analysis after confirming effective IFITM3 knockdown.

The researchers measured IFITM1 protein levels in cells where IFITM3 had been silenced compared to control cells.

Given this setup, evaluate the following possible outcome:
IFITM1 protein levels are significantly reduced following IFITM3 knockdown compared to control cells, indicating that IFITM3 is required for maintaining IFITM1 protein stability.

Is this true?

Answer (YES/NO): NO